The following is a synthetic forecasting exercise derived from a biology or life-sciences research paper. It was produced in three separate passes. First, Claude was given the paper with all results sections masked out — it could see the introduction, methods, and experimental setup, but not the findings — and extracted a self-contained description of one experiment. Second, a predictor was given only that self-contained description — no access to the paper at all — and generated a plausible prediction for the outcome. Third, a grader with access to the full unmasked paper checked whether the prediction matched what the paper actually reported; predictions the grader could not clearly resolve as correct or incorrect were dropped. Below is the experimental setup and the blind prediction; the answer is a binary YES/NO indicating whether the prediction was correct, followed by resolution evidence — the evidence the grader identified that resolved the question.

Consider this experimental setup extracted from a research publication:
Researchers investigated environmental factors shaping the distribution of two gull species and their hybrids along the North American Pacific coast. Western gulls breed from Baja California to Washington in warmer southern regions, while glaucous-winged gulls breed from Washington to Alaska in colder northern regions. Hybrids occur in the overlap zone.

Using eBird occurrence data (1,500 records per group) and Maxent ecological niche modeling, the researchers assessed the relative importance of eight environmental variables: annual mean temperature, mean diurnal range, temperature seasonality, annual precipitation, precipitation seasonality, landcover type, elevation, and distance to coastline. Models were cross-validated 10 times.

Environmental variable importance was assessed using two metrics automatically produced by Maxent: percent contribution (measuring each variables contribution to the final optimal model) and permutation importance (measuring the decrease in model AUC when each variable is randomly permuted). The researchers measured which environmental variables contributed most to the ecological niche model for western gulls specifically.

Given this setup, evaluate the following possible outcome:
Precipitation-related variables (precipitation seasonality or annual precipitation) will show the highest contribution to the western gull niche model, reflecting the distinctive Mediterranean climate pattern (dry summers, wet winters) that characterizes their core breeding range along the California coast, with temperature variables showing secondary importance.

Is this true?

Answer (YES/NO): NO